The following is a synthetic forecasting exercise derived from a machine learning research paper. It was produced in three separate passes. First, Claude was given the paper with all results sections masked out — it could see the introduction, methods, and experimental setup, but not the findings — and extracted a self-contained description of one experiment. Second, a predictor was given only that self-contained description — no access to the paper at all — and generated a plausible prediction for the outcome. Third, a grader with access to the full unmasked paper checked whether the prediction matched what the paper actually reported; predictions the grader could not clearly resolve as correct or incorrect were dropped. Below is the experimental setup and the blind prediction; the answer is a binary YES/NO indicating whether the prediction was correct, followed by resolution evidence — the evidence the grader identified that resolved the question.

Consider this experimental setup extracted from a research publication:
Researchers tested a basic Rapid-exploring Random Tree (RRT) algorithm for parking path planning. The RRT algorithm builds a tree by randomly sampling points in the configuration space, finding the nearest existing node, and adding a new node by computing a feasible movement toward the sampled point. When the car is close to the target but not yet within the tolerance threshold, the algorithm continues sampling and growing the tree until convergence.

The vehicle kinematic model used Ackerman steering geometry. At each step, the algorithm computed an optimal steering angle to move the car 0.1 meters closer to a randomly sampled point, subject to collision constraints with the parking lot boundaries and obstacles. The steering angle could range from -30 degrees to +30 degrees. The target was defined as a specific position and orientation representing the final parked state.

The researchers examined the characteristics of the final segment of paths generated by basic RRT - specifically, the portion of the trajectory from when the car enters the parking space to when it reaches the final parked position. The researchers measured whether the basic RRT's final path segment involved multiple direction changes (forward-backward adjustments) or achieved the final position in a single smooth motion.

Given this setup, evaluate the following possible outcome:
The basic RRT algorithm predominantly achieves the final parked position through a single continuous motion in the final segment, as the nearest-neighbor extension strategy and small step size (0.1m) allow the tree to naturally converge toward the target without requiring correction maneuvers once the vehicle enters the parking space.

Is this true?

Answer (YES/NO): NO